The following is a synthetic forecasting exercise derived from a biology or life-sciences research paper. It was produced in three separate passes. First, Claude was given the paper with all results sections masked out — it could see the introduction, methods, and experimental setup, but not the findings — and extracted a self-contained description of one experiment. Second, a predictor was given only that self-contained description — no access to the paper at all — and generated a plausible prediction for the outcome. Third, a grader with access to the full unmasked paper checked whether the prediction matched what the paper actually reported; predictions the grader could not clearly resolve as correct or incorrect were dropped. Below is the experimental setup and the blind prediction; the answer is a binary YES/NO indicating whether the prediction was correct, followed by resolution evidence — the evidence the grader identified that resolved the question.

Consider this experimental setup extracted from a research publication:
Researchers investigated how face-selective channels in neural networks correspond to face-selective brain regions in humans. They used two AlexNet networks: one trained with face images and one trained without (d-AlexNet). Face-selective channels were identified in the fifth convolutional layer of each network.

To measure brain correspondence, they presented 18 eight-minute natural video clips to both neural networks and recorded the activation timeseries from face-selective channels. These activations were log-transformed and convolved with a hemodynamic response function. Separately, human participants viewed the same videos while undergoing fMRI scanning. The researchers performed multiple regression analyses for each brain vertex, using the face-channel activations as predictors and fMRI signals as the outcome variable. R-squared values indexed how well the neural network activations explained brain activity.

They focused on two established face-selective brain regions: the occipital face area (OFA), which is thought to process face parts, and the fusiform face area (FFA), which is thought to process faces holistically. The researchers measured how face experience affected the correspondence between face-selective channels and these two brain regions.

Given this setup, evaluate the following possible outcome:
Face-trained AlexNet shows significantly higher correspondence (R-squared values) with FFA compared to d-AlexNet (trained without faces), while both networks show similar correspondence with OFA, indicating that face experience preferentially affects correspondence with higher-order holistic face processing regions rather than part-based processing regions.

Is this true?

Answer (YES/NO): NO